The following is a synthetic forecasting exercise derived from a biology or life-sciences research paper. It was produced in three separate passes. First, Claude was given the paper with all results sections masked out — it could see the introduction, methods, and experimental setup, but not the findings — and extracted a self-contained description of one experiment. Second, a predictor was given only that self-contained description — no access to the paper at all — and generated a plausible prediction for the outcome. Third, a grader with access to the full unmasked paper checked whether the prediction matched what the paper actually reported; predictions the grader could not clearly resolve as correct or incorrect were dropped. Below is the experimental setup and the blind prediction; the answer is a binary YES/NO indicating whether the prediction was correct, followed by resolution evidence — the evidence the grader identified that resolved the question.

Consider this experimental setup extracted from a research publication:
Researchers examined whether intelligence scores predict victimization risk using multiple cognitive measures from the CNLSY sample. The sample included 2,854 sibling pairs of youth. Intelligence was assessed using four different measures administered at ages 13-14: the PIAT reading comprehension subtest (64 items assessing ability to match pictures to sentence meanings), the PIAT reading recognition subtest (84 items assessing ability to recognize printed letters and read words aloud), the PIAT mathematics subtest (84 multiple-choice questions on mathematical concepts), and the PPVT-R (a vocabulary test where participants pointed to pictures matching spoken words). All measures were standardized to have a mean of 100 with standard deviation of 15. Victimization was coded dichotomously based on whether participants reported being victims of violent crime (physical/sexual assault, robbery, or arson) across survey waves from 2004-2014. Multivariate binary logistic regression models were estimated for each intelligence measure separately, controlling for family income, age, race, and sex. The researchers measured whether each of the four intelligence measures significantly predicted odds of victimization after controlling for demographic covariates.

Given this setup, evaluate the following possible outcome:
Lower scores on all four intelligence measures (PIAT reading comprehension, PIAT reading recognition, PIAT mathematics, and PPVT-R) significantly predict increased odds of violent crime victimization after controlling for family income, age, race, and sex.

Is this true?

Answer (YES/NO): YES